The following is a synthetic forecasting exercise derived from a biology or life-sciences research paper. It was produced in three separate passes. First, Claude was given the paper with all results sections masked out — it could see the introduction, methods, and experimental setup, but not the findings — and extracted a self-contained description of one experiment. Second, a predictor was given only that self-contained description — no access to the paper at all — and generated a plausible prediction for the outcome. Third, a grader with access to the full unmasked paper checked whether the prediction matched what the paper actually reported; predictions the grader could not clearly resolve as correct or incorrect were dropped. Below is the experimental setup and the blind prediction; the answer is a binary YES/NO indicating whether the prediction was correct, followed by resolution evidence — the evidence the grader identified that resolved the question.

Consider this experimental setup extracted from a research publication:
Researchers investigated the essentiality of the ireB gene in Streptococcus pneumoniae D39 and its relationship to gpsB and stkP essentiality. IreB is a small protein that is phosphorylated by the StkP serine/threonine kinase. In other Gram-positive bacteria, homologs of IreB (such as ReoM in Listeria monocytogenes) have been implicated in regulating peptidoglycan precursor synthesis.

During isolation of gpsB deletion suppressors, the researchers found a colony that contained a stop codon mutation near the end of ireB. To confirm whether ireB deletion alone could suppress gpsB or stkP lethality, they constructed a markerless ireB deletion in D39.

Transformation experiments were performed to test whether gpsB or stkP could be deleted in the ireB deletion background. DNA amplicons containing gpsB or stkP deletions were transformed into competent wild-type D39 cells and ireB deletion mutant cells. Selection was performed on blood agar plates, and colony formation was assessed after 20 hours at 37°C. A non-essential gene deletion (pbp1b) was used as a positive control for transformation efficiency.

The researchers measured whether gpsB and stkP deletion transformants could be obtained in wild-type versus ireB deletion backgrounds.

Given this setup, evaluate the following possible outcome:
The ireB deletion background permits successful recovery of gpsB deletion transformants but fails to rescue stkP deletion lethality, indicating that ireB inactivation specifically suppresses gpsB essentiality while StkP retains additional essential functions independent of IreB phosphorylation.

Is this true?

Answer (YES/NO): NO